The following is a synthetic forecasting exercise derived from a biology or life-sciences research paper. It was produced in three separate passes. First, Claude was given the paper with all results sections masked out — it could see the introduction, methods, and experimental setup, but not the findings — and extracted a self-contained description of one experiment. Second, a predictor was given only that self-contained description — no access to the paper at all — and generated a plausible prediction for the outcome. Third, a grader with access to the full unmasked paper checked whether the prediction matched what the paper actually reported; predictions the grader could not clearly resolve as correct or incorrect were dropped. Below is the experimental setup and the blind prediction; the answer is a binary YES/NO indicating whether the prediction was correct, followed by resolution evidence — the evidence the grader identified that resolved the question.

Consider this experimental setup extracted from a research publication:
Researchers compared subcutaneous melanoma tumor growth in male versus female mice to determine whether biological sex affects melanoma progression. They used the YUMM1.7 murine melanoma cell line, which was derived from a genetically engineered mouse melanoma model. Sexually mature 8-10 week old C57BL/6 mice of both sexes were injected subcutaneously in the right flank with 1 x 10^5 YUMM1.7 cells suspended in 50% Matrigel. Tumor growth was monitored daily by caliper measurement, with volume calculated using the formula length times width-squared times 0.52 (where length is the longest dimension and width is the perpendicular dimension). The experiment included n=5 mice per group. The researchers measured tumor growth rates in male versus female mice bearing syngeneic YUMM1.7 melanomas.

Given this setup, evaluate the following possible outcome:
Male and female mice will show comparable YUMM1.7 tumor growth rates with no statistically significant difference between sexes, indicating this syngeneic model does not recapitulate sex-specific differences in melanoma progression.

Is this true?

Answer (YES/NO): NO